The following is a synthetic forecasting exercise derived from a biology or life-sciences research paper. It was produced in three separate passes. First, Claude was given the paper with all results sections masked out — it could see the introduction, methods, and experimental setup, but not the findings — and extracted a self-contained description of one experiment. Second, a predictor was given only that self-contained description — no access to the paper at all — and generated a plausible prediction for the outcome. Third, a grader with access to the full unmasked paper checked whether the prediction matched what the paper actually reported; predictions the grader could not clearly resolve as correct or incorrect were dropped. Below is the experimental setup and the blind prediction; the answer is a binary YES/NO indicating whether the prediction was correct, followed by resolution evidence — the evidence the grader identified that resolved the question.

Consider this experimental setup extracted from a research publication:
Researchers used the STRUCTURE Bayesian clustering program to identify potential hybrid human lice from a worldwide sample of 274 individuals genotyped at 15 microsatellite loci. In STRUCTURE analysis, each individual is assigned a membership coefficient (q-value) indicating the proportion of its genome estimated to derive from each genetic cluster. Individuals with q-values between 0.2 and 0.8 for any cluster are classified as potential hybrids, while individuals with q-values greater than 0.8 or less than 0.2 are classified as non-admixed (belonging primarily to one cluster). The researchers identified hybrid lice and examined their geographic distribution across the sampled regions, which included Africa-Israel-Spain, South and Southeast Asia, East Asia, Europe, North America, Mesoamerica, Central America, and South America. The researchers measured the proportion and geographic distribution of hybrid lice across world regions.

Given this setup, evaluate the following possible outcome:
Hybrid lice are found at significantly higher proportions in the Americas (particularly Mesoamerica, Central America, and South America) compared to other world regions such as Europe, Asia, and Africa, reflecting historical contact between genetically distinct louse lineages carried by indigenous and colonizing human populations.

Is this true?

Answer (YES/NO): YES